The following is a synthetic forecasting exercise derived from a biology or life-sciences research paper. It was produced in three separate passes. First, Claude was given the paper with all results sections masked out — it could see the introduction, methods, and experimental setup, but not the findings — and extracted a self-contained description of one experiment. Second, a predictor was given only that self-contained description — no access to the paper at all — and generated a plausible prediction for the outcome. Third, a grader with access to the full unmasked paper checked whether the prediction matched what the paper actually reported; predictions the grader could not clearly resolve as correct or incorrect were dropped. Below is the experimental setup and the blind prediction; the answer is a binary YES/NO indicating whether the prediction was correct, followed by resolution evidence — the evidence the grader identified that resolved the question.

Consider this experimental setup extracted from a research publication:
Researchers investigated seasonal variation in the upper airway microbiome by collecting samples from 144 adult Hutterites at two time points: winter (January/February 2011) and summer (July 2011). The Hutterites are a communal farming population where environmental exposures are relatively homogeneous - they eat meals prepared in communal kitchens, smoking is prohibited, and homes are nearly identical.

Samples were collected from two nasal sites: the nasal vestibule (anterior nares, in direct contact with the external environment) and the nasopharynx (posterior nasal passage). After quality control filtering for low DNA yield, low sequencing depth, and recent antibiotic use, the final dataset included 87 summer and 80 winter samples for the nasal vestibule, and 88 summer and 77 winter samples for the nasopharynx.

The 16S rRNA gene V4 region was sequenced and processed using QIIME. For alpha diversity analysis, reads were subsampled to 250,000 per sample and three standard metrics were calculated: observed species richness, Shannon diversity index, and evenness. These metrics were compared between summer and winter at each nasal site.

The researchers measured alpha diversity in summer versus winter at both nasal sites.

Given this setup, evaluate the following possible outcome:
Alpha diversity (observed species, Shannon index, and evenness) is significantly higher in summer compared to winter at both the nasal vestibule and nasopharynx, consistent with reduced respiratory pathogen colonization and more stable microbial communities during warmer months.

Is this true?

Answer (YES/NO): NO